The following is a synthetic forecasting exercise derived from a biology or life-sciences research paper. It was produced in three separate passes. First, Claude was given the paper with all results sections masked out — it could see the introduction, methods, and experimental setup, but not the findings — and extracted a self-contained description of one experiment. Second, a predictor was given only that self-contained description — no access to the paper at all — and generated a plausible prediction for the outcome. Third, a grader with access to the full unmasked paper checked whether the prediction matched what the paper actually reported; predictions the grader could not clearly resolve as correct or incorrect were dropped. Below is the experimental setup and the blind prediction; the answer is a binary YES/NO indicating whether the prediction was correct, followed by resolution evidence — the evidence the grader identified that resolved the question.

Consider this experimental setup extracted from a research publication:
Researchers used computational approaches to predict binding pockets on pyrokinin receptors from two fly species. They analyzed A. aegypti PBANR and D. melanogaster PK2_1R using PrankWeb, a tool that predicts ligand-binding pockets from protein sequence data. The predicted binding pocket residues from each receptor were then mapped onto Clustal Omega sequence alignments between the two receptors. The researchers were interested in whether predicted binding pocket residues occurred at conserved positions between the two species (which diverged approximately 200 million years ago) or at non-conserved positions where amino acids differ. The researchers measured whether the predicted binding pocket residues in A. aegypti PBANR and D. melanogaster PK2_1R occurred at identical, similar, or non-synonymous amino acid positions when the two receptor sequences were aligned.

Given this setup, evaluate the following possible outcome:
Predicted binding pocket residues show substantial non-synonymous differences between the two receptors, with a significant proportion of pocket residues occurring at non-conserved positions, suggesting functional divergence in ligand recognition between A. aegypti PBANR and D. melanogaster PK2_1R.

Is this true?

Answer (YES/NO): YES